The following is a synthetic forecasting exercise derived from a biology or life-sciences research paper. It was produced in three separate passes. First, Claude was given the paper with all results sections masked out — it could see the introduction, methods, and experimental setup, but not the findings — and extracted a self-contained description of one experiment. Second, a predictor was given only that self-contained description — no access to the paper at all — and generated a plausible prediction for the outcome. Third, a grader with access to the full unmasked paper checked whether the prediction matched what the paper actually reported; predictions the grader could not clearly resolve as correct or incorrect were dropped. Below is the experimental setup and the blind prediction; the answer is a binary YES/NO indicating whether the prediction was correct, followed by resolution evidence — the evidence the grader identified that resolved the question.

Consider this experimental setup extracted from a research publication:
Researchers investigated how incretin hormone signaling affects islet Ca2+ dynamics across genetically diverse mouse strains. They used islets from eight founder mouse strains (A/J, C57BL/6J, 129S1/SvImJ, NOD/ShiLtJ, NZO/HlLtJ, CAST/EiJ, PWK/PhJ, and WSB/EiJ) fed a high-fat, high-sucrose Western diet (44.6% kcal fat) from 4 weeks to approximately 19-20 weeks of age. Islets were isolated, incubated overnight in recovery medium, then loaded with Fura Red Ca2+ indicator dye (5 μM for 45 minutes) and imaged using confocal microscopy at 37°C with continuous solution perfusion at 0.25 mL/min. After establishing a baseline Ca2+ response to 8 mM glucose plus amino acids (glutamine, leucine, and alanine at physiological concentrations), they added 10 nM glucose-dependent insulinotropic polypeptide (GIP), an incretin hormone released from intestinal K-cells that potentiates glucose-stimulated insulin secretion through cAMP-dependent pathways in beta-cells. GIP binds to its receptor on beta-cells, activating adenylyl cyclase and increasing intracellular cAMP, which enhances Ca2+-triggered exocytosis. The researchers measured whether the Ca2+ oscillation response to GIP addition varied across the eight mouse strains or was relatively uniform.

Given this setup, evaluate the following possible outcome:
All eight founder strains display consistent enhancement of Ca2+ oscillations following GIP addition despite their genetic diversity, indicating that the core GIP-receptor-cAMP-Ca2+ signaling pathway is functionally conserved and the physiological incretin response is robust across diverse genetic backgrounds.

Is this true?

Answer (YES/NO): NO